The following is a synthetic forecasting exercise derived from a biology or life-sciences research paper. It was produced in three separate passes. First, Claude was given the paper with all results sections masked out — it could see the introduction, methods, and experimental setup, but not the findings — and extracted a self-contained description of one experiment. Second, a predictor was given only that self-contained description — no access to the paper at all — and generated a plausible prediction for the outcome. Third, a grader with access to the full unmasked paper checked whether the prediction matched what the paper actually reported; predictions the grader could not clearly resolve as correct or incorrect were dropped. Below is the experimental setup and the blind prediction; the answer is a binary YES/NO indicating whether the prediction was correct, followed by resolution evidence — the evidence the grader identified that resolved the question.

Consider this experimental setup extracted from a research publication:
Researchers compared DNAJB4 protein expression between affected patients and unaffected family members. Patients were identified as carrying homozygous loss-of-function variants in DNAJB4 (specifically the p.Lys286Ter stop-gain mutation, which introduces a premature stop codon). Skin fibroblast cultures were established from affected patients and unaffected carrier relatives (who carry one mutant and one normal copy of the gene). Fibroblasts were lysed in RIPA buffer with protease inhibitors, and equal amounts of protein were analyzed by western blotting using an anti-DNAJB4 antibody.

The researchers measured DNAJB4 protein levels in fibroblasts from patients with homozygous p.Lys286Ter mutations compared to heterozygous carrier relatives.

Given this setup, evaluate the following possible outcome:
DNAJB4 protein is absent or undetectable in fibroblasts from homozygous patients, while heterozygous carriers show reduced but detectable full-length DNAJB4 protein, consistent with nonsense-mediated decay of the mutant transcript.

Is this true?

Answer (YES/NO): NO